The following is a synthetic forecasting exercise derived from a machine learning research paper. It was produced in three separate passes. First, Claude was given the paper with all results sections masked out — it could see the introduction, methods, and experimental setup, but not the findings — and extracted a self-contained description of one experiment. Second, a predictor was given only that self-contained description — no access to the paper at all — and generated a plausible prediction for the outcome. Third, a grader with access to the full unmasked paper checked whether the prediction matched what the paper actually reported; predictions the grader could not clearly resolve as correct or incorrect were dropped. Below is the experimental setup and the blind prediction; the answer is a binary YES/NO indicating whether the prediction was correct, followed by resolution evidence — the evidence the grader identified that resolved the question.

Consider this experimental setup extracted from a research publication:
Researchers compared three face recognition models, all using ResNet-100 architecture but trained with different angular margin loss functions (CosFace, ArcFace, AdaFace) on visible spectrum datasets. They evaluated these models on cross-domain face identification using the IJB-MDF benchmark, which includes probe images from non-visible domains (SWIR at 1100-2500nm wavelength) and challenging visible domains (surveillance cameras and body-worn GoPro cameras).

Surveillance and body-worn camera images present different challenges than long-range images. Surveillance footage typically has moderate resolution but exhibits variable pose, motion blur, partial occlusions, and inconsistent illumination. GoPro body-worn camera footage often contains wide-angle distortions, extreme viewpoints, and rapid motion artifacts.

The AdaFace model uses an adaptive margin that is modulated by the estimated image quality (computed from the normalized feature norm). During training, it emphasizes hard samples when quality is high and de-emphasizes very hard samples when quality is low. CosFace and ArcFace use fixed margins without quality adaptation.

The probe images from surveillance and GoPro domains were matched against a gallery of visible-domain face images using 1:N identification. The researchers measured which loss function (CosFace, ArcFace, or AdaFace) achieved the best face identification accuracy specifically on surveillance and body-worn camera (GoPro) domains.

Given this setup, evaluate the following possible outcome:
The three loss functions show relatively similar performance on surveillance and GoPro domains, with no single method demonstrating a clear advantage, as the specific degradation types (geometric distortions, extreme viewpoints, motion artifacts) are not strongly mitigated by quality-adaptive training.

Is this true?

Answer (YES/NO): NO